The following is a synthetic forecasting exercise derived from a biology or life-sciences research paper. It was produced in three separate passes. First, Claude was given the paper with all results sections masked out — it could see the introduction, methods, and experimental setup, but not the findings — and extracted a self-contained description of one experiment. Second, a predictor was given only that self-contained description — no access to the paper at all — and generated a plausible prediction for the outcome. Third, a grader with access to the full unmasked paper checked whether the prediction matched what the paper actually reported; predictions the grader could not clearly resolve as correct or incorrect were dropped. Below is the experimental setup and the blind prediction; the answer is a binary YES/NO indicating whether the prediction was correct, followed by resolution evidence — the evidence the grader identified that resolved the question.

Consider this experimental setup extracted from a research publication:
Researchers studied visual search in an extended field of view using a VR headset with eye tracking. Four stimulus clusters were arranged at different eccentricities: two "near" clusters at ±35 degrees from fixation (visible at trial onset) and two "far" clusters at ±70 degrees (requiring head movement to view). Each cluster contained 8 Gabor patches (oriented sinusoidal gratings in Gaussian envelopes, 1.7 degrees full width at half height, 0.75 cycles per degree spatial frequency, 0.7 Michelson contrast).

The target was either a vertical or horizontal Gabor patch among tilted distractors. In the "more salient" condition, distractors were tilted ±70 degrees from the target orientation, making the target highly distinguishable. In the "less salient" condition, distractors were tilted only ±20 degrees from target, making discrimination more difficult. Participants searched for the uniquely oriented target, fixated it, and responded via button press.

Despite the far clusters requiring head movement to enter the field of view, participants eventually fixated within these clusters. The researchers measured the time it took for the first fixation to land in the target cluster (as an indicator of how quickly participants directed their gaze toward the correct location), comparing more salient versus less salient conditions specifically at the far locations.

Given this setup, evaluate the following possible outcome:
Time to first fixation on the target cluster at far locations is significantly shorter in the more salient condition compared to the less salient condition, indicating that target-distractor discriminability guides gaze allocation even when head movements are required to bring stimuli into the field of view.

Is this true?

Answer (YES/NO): NO